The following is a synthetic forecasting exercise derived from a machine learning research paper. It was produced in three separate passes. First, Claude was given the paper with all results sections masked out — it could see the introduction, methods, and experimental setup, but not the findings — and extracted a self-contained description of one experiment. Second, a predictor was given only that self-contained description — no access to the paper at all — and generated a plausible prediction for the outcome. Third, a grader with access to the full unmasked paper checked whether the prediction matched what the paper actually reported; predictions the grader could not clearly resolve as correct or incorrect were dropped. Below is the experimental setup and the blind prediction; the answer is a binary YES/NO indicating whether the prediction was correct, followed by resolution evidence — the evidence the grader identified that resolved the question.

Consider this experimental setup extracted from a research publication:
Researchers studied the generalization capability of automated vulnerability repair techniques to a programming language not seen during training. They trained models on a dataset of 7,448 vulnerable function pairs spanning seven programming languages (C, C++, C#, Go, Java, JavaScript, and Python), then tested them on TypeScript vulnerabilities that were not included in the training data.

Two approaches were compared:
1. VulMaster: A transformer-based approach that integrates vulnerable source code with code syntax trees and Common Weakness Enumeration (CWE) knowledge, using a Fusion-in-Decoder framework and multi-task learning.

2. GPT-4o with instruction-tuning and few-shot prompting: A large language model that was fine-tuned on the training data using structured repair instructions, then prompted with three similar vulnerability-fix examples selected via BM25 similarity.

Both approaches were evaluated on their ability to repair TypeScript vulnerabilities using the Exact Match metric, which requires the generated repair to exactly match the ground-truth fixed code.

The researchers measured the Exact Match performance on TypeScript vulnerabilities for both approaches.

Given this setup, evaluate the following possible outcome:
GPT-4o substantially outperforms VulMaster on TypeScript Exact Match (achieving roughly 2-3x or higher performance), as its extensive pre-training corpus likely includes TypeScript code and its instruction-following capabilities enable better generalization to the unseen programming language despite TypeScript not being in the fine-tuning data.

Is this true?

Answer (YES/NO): YES